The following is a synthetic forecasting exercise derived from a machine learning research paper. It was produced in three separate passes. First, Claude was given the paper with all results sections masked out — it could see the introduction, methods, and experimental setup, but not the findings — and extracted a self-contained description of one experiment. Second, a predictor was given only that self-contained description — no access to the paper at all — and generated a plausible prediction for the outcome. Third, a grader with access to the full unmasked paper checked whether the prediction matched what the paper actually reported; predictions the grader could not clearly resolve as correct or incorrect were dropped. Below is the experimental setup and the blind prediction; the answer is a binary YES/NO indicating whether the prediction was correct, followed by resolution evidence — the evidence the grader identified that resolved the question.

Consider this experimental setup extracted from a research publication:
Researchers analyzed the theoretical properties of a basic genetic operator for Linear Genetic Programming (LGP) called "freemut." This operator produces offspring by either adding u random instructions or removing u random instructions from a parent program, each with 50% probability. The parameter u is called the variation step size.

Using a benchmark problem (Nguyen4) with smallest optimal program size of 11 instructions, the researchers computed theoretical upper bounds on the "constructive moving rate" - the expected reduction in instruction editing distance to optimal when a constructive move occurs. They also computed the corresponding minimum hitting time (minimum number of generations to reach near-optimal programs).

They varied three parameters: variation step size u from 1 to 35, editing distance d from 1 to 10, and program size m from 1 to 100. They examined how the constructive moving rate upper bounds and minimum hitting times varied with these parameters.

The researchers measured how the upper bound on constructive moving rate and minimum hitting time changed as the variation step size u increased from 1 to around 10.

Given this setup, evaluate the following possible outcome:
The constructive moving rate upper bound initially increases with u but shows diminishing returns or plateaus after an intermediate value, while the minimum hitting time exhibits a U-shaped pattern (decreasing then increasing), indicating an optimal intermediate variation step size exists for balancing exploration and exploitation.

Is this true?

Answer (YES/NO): NO